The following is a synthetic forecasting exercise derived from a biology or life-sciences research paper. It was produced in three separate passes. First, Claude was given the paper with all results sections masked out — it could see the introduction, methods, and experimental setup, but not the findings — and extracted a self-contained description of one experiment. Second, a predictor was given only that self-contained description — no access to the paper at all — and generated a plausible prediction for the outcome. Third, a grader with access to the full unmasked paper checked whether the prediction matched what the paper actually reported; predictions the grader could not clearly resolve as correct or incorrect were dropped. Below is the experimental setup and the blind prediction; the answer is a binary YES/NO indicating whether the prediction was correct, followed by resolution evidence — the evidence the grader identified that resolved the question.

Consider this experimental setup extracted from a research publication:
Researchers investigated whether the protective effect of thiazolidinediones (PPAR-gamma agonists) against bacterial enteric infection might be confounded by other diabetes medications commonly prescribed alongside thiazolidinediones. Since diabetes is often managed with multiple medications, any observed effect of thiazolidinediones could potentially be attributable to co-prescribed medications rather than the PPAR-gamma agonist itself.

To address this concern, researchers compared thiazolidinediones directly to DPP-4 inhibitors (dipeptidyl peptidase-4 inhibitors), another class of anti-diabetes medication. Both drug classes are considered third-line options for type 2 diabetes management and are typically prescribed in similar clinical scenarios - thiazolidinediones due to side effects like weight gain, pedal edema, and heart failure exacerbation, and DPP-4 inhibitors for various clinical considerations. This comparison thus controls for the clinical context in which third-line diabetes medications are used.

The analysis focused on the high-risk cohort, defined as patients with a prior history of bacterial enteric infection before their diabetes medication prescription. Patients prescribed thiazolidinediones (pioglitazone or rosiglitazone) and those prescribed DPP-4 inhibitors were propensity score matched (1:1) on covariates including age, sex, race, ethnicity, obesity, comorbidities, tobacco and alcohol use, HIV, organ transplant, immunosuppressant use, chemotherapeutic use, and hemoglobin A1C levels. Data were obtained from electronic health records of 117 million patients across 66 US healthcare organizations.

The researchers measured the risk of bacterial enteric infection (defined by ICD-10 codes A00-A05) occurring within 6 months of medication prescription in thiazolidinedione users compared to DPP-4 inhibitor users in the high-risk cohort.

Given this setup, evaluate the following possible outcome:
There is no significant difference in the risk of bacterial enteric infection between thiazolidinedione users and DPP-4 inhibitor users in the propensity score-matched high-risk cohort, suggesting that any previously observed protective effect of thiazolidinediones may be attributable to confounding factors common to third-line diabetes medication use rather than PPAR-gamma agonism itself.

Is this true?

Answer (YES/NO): NO